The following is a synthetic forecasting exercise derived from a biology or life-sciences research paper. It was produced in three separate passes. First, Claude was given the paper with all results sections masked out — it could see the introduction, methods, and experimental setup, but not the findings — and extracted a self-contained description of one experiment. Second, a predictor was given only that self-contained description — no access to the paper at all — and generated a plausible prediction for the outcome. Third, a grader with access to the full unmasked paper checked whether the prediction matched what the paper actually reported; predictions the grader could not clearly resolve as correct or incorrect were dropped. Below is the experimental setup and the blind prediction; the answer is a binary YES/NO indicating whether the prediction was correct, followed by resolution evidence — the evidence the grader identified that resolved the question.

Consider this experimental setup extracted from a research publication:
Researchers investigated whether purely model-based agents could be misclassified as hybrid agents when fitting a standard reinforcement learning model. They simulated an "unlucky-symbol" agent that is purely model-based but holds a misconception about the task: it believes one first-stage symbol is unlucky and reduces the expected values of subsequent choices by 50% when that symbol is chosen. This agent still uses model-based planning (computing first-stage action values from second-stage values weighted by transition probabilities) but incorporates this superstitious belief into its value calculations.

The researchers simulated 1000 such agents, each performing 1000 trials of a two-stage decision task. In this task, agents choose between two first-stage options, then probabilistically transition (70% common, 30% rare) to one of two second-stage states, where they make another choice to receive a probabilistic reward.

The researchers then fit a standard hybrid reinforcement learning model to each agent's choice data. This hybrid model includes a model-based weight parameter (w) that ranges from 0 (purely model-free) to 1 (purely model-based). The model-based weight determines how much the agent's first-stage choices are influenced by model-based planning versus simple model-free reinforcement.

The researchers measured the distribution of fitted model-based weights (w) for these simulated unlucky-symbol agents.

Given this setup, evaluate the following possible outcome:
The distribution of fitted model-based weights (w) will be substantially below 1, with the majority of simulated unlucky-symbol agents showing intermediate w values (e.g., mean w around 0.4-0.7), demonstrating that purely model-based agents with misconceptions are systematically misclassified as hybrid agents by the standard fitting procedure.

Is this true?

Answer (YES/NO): NO